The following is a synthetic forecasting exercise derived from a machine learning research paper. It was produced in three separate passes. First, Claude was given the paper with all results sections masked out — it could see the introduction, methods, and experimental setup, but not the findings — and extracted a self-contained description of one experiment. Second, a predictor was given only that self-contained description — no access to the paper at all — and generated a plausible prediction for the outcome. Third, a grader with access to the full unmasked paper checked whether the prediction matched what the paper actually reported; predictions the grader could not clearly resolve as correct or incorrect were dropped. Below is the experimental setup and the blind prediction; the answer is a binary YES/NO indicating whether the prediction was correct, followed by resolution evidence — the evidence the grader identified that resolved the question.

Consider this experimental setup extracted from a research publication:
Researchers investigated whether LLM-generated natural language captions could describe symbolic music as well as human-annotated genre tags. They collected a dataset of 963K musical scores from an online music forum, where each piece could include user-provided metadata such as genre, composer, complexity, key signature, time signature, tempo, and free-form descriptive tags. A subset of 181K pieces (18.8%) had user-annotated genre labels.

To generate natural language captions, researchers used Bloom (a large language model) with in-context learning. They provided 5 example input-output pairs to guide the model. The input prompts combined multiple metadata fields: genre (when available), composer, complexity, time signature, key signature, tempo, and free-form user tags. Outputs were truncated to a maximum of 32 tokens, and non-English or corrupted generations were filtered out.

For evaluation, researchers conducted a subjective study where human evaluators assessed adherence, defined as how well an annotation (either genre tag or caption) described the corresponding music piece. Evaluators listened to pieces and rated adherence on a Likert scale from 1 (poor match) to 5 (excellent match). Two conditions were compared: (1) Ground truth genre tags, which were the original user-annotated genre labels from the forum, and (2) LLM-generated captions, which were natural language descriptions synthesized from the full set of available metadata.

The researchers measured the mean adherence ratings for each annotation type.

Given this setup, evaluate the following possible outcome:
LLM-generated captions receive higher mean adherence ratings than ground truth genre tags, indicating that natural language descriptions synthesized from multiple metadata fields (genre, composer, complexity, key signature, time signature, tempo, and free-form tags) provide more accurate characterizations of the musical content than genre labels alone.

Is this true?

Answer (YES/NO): YES